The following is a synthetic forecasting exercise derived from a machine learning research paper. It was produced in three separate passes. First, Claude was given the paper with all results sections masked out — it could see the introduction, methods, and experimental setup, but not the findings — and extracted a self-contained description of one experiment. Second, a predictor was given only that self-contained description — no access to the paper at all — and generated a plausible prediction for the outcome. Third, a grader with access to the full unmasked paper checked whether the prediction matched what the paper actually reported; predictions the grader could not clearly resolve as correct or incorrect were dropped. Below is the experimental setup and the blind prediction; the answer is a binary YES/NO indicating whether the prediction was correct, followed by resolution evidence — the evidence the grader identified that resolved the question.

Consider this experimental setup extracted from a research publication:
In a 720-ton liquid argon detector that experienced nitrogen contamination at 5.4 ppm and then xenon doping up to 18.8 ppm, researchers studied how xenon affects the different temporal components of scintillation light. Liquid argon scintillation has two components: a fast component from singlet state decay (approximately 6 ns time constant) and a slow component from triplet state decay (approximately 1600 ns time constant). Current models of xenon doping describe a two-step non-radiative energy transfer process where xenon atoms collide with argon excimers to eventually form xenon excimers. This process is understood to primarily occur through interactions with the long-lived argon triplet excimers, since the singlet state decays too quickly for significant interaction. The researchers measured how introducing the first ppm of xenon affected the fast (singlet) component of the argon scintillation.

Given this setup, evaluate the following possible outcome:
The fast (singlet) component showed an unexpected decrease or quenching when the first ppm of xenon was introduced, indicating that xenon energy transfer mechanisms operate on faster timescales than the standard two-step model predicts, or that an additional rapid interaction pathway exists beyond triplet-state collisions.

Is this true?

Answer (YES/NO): YES